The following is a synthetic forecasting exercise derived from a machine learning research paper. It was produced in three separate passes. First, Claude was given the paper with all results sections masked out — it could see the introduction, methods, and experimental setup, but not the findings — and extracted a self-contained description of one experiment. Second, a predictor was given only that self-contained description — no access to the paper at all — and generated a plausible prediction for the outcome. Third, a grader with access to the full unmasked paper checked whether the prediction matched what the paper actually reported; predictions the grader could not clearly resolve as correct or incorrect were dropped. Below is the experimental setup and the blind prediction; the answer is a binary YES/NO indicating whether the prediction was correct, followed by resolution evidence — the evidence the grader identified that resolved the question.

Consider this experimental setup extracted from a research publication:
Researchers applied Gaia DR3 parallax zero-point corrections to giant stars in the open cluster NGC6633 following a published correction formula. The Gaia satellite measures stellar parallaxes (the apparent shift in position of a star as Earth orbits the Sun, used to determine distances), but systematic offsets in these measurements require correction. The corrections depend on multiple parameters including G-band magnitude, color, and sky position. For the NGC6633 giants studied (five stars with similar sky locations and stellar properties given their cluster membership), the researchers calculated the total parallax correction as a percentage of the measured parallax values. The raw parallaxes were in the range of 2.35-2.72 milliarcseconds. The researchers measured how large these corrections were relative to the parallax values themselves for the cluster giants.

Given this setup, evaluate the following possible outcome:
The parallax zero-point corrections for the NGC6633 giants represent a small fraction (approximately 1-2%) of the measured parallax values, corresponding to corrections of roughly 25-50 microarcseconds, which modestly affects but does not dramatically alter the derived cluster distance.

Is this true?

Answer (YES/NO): YES